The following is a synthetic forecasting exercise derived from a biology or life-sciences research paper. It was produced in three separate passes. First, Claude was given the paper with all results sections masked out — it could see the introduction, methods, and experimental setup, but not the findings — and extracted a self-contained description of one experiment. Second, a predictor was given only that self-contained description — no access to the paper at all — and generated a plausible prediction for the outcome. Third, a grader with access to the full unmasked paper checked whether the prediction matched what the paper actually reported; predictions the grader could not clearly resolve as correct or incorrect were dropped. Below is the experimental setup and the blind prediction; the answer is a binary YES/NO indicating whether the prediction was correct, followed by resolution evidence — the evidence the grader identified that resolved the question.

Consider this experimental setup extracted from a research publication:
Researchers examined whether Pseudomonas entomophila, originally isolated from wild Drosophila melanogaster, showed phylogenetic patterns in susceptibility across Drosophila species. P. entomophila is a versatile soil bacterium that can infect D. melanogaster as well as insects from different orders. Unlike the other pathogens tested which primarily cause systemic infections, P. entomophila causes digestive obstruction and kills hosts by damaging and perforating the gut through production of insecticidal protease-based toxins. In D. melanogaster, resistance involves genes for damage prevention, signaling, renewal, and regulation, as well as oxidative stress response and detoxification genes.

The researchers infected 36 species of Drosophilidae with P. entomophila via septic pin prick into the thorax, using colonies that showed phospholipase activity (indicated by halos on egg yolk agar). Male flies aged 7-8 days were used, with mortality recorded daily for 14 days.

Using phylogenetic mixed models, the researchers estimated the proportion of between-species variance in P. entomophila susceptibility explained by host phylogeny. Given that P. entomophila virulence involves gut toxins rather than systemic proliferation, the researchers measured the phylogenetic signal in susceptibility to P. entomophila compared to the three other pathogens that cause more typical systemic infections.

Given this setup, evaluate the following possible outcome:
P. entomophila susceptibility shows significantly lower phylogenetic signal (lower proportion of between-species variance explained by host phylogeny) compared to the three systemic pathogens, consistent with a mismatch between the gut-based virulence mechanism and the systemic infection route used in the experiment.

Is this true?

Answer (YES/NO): NO